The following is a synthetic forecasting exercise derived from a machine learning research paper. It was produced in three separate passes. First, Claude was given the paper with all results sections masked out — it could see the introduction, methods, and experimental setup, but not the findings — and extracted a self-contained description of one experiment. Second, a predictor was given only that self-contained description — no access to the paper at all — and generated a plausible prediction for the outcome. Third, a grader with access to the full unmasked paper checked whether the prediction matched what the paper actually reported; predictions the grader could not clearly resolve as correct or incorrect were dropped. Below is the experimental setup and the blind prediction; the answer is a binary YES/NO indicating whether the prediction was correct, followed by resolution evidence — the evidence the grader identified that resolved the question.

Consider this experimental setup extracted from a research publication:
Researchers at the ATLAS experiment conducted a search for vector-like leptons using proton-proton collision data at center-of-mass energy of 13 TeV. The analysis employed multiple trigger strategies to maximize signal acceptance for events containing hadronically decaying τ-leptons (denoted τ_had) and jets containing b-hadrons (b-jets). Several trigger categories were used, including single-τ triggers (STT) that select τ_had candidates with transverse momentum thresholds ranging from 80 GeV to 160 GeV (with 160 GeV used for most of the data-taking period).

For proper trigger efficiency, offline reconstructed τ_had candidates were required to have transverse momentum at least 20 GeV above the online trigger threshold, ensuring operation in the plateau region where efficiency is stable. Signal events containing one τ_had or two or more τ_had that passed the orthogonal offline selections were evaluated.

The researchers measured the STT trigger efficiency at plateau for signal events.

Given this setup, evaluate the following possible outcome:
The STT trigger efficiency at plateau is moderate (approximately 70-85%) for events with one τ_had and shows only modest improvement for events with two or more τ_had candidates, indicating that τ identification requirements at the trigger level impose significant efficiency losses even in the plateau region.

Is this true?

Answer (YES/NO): NO